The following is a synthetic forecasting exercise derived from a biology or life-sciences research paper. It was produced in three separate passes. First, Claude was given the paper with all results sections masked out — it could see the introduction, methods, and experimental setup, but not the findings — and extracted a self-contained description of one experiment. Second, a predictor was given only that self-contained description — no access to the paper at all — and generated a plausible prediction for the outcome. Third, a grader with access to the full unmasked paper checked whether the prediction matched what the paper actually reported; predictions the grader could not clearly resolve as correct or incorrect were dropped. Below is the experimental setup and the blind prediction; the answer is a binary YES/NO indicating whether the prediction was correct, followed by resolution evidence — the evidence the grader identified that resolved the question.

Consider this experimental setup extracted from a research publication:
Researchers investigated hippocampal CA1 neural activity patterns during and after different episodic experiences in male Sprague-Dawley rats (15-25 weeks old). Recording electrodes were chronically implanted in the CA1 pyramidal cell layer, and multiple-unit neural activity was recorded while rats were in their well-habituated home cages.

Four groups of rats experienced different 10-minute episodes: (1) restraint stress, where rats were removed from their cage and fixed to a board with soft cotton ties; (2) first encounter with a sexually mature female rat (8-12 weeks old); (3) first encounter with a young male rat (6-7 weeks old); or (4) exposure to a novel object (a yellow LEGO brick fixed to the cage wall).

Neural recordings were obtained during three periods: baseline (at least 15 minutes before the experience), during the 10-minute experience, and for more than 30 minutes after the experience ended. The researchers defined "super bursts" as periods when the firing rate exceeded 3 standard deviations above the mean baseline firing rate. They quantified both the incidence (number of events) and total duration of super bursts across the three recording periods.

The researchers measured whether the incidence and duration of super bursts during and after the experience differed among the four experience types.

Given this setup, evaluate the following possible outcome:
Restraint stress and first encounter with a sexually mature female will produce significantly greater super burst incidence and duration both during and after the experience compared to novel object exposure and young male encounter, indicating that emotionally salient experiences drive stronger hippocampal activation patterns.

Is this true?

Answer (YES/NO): NO